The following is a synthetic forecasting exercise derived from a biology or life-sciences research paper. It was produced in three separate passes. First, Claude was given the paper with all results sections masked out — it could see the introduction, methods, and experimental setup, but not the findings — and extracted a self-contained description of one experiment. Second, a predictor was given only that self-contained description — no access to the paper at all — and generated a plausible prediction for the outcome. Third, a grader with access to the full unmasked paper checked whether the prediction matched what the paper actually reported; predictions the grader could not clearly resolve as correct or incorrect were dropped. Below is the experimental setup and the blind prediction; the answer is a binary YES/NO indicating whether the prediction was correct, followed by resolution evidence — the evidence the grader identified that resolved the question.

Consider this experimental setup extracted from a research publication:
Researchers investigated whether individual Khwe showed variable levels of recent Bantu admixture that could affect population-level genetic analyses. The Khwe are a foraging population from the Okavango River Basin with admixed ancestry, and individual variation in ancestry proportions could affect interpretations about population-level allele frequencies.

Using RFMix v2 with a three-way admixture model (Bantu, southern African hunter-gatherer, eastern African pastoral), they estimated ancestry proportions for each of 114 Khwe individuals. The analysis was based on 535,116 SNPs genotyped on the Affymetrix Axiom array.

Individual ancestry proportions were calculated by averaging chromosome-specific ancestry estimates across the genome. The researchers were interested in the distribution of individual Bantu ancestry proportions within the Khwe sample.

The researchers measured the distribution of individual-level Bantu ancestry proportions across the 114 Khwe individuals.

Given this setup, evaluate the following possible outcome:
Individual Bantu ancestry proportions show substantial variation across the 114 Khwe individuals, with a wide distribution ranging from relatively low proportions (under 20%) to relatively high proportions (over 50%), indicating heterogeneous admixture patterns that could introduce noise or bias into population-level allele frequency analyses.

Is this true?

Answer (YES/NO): NO